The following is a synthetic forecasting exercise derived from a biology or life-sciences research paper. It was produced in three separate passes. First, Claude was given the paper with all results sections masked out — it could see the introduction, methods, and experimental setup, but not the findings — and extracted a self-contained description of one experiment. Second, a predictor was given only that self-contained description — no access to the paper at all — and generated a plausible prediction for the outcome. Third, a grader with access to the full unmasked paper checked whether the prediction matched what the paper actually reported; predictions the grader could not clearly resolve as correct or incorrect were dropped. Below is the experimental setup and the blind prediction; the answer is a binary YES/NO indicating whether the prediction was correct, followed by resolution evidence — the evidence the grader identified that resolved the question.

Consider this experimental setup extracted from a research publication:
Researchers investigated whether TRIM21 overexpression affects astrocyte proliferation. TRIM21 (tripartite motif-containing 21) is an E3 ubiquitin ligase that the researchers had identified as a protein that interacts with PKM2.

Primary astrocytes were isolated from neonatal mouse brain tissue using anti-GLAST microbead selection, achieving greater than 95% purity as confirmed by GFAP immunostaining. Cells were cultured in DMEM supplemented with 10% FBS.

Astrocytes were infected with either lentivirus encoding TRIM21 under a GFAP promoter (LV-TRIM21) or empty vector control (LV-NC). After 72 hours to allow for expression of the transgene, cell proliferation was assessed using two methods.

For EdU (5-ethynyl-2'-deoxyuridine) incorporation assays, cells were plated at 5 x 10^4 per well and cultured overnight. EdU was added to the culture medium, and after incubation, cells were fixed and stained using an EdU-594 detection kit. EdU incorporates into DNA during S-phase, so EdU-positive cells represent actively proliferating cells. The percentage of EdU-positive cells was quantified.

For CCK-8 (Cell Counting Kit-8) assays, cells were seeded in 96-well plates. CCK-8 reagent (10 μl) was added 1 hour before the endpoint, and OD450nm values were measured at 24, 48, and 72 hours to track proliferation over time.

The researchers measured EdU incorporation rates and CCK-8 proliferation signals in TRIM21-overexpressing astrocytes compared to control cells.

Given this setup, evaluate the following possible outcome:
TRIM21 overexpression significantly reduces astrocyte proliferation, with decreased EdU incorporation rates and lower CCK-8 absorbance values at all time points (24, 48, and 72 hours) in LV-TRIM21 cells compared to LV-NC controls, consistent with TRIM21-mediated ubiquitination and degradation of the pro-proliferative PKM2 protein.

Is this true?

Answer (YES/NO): NO